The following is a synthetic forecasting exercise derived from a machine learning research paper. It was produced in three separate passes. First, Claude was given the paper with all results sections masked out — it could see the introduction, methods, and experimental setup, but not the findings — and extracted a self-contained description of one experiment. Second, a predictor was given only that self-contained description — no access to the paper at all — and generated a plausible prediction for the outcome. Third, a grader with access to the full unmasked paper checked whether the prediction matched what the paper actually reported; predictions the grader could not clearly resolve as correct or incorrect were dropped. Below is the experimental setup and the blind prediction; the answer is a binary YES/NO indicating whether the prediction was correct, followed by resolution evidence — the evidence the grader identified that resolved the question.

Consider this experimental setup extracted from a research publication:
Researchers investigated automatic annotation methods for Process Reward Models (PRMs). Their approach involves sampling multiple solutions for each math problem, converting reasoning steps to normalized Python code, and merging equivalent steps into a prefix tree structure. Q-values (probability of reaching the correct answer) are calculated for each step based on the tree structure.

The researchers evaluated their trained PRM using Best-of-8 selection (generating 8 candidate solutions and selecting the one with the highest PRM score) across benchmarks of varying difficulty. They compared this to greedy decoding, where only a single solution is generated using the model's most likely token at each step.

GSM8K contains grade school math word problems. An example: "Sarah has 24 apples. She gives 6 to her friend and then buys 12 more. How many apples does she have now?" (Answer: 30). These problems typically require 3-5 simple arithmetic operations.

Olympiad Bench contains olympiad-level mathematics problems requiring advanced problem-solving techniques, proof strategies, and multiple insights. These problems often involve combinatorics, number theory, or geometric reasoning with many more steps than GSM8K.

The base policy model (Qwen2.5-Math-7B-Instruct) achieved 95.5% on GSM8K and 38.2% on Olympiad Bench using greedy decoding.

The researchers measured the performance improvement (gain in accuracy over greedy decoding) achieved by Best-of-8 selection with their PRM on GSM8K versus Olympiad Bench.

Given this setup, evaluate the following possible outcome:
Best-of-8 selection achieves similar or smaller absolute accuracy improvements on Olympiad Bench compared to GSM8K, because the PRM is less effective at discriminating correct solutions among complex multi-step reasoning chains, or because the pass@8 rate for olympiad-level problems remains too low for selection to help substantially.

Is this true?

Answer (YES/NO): NO